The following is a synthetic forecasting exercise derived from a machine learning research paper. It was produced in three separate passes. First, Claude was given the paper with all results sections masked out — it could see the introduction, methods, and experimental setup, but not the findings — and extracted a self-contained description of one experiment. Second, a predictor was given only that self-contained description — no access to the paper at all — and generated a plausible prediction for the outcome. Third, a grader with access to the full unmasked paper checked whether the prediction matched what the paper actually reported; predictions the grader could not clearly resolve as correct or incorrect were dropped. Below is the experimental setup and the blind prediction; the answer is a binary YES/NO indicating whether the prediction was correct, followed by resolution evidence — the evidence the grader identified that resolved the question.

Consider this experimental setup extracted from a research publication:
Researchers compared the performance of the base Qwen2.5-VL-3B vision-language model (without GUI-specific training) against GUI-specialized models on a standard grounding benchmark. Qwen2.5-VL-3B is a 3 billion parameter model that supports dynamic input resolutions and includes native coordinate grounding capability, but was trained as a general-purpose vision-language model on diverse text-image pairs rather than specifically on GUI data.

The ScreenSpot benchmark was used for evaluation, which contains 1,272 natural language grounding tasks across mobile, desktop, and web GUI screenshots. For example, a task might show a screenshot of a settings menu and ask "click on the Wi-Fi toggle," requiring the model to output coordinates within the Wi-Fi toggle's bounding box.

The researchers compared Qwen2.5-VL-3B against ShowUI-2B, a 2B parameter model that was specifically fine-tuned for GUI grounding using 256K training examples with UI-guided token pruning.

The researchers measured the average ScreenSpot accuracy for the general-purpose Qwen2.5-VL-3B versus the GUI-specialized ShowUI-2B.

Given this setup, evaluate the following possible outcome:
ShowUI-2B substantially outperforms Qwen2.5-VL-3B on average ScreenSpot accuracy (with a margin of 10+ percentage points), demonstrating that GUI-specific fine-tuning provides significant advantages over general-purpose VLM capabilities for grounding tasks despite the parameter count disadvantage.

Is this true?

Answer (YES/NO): YES